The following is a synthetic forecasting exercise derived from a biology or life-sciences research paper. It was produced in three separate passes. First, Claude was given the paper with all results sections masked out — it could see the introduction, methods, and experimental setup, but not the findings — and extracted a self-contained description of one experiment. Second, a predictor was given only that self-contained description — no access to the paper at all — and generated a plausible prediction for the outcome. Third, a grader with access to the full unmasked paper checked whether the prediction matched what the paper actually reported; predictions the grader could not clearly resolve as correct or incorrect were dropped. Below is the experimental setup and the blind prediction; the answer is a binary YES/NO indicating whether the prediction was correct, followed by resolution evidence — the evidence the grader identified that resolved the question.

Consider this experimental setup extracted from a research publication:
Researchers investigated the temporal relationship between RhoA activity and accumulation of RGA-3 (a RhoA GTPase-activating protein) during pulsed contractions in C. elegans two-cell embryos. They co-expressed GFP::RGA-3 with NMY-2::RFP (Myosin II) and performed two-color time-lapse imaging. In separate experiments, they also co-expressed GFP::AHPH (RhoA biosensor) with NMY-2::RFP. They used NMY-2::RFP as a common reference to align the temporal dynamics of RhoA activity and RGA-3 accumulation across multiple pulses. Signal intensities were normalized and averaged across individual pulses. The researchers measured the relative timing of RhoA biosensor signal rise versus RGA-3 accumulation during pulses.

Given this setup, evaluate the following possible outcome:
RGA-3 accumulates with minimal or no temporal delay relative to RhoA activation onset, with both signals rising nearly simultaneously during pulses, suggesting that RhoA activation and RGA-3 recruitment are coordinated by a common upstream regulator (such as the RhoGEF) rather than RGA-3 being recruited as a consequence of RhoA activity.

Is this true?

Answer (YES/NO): NO